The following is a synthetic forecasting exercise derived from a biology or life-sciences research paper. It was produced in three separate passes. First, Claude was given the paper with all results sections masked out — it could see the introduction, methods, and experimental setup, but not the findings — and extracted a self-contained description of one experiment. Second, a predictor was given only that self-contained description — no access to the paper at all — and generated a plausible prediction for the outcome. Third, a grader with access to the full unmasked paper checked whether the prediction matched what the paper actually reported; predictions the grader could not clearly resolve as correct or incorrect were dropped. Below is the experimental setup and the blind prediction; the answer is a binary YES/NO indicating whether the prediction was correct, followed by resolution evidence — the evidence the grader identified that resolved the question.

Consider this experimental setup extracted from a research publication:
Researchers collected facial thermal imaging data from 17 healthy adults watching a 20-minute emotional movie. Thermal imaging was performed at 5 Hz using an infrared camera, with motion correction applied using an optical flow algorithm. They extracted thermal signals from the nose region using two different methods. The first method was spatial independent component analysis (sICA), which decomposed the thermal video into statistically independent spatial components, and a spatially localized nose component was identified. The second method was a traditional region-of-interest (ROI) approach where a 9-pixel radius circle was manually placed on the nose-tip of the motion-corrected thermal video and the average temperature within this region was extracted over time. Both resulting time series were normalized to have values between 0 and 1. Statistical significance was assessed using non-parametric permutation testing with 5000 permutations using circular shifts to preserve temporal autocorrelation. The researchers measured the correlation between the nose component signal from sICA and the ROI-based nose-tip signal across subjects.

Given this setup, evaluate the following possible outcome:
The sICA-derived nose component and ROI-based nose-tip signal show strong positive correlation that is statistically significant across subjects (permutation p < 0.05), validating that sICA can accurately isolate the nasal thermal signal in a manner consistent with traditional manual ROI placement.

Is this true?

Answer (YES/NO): YES